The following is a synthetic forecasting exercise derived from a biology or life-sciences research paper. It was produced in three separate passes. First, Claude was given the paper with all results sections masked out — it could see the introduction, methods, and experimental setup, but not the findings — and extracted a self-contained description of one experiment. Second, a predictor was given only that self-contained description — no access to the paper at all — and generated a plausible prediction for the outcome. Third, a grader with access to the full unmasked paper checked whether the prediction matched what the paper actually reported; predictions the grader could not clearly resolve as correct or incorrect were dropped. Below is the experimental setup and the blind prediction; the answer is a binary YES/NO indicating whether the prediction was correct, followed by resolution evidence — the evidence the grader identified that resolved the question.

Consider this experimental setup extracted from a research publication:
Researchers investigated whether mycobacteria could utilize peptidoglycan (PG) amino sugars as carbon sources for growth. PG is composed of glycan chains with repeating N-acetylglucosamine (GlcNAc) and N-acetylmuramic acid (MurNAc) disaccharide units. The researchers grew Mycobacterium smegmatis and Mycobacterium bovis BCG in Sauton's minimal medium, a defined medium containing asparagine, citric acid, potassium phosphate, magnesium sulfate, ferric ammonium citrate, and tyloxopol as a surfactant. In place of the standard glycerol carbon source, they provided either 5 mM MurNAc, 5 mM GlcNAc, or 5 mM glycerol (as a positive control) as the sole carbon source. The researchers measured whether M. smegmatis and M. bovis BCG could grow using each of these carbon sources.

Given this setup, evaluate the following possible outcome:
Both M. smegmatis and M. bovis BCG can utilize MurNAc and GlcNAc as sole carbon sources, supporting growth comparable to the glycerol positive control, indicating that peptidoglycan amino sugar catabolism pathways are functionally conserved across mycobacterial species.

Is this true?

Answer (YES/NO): NO